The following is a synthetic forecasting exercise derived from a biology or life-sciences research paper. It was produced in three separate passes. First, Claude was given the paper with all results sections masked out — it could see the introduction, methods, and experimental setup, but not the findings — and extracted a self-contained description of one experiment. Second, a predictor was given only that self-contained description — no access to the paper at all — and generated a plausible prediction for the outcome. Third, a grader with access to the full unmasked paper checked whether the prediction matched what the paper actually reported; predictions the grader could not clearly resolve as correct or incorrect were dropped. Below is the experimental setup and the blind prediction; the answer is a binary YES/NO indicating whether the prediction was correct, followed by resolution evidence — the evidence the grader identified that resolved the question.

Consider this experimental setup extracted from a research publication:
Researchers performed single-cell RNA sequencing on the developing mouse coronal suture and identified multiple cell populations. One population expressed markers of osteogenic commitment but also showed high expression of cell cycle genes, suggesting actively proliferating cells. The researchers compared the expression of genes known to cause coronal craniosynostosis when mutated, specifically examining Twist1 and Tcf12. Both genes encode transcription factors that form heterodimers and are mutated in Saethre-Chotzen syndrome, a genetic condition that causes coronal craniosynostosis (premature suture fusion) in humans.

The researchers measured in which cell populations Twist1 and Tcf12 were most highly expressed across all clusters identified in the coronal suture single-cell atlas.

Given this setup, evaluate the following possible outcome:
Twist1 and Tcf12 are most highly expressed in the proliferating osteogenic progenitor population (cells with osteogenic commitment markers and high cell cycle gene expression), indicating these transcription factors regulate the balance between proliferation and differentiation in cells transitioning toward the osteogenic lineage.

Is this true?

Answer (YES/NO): YES